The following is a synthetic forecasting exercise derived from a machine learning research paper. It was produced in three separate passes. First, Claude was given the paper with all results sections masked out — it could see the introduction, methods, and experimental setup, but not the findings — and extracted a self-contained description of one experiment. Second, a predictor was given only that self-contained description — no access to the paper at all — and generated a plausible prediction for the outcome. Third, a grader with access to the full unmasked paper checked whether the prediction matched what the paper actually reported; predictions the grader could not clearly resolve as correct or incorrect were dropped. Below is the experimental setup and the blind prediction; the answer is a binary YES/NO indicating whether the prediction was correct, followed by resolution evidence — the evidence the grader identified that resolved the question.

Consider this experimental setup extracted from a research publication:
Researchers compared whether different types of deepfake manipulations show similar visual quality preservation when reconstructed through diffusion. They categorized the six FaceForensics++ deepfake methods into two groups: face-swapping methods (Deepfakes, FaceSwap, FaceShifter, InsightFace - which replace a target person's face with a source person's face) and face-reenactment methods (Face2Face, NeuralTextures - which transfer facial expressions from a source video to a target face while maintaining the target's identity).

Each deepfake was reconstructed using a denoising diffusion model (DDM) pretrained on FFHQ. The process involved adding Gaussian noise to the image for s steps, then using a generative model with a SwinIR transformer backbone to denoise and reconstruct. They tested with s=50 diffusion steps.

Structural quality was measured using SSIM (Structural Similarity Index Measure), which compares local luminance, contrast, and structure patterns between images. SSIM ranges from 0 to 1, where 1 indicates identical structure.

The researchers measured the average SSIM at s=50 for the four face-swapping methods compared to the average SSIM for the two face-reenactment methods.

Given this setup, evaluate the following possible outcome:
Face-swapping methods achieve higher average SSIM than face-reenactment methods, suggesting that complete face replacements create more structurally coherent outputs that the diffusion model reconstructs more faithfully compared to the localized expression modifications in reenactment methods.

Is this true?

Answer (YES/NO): NO